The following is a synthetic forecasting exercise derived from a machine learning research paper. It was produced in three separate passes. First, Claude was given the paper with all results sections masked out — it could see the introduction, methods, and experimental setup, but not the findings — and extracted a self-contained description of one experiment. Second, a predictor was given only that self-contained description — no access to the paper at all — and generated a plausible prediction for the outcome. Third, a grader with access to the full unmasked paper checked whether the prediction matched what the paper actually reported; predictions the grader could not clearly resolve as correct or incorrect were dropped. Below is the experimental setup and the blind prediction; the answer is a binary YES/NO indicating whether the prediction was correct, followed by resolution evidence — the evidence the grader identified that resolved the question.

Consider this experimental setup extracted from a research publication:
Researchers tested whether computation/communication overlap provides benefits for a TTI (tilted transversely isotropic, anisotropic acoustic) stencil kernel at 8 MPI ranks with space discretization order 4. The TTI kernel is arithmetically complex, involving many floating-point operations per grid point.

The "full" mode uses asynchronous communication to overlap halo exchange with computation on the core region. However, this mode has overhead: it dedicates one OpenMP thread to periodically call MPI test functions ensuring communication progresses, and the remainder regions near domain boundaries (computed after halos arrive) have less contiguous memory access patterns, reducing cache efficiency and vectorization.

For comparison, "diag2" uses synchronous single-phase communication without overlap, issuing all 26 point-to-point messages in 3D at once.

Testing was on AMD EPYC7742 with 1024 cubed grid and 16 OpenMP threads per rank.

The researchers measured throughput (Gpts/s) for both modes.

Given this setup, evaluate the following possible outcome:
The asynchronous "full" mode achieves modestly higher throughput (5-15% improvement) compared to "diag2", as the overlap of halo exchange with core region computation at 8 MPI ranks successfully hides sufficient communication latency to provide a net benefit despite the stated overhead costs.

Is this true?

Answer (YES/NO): NO